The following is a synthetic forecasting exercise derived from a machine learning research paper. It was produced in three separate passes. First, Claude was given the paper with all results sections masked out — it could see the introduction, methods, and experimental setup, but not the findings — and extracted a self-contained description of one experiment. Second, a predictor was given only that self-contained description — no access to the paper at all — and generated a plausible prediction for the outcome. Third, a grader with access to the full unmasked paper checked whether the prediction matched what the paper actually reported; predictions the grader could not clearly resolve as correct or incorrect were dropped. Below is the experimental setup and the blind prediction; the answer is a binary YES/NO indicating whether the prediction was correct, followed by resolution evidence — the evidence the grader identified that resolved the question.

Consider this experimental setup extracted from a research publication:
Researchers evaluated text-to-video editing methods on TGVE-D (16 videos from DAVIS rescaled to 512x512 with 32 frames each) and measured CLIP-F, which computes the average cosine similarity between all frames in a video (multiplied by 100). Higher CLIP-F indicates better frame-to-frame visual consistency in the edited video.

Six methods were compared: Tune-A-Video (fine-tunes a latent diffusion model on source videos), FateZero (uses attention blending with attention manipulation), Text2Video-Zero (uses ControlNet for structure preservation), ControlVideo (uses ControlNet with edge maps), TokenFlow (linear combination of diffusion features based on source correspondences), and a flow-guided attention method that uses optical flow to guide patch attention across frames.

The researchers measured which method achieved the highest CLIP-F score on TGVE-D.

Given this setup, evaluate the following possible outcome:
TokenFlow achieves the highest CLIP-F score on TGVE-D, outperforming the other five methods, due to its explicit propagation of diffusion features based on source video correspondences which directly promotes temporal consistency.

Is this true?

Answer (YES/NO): NO